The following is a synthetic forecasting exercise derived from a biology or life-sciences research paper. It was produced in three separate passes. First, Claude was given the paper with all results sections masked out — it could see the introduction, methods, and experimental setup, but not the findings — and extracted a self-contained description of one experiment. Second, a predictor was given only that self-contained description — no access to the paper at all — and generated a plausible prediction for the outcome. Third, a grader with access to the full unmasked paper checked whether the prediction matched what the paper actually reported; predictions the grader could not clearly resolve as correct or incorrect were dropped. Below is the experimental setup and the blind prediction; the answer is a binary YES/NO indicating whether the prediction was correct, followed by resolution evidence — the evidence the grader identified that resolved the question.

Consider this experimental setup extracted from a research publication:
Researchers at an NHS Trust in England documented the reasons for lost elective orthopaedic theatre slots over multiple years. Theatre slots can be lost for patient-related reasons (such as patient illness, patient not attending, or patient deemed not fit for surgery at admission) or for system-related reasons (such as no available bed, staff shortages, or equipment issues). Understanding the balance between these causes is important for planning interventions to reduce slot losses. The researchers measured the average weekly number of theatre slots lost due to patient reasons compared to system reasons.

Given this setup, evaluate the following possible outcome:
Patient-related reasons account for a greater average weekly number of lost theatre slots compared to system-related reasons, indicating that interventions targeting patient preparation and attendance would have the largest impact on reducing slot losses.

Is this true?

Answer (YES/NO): YES